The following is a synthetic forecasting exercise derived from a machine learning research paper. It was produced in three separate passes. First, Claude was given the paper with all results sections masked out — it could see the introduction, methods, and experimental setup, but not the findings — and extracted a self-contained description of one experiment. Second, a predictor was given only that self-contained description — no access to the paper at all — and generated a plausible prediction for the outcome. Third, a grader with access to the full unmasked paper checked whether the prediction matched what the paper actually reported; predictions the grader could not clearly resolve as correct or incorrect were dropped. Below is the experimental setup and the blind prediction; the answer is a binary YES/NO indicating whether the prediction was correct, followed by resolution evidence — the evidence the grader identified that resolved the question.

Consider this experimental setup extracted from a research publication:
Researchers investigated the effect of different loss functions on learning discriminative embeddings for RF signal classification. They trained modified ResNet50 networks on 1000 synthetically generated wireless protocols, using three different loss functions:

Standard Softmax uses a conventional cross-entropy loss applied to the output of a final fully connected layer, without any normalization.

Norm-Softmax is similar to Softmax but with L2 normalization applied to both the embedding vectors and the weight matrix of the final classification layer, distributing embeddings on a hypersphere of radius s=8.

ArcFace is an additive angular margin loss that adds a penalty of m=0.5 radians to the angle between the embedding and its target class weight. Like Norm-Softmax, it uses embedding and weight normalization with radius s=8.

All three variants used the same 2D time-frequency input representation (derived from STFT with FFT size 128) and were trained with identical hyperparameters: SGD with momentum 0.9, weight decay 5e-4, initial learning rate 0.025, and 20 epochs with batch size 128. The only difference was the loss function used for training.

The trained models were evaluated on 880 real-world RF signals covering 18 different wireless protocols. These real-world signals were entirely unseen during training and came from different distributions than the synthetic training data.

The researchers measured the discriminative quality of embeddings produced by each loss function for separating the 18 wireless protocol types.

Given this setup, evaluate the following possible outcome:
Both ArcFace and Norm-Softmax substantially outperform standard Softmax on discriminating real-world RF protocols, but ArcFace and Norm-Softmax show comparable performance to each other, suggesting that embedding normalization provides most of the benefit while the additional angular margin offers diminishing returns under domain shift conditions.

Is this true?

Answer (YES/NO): NO